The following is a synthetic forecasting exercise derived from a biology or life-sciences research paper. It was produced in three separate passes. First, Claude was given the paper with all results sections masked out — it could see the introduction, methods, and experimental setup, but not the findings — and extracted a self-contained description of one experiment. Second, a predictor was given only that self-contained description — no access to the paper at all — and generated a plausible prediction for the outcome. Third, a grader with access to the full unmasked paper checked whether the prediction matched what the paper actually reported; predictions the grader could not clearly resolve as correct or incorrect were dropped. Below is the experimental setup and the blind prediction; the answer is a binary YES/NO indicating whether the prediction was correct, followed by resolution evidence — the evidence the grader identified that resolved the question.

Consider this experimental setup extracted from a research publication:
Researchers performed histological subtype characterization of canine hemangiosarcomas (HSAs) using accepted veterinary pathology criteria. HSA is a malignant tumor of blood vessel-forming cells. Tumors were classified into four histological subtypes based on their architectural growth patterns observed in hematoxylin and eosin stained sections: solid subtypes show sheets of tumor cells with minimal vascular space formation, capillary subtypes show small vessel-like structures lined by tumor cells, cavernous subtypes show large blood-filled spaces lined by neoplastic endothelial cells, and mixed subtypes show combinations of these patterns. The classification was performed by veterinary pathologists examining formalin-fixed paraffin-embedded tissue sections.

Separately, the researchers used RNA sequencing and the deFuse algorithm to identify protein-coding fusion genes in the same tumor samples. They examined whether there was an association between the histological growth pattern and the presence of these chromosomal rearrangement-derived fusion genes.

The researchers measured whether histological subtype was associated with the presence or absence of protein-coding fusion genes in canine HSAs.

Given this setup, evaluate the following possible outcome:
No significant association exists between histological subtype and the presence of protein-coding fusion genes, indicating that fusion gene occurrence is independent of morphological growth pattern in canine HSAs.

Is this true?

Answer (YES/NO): YES